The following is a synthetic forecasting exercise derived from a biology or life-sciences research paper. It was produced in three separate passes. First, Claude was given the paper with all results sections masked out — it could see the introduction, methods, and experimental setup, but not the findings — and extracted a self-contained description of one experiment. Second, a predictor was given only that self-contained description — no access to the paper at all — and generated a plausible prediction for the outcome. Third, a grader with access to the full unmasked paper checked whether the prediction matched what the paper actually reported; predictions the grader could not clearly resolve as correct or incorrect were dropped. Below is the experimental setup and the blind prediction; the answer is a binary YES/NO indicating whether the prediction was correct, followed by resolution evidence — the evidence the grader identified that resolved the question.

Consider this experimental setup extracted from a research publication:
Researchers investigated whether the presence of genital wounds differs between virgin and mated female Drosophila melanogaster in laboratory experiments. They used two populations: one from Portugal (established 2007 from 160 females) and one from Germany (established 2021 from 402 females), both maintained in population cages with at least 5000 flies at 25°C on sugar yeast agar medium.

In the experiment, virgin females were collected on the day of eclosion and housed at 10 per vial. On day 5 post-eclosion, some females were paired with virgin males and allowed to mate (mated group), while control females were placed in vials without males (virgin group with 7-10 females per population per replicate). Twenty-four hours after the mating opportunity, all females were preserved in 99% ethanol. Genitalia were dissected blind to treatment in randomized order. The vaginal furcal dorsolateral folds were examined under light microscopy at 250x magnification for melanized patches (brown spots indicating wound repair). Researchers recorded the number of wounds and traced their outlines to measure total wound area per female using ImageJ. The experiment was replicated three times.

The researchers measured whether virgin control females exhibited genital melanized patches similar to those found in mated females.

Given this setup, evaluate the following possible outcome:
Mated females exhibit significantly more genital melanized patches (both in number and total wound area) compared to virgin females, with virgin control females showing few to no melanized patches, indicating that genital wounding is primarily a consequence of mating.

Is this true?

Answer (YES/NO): YES